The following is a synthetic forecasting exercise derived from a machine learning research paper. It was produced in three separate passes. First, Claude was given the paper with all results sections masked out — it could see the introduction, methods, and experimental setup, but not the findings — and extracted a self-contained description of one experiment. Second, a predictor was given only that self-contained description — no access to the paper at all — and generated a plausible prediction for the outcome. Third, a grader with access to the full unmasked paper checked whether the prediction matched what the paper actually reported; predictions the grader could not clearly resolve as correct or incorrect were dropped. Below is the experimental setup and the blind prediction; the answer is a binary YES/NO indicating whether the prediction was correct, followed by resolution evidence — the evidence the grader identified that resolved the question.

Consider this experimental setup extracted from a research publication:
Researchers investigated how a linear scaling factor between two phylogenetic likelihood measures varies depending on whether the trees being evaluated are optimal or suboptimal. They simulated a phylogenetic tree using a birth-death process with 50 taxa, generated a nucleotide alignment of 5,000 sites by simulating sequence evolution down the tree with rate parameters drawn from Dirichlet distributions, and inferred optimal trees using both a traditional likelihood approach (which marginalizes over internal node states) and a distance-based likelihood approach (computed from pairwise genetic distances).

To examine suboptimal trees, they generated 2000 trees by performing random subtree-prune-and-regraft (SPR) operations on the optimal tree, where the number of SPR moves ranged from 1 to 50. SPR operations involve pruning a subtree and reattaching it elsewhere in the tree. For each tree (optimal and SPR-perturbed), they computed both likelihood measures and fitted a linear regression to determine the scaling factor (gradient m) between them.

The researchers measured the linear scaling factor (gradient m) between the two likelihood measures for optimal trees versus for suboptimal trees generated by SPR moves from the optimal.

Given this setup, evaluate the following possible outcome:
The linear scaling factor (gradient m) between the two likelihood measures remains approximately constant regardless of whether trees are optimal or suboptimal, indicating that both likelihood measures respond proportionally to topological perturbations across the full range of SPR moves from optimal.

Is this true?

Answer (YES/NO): NO